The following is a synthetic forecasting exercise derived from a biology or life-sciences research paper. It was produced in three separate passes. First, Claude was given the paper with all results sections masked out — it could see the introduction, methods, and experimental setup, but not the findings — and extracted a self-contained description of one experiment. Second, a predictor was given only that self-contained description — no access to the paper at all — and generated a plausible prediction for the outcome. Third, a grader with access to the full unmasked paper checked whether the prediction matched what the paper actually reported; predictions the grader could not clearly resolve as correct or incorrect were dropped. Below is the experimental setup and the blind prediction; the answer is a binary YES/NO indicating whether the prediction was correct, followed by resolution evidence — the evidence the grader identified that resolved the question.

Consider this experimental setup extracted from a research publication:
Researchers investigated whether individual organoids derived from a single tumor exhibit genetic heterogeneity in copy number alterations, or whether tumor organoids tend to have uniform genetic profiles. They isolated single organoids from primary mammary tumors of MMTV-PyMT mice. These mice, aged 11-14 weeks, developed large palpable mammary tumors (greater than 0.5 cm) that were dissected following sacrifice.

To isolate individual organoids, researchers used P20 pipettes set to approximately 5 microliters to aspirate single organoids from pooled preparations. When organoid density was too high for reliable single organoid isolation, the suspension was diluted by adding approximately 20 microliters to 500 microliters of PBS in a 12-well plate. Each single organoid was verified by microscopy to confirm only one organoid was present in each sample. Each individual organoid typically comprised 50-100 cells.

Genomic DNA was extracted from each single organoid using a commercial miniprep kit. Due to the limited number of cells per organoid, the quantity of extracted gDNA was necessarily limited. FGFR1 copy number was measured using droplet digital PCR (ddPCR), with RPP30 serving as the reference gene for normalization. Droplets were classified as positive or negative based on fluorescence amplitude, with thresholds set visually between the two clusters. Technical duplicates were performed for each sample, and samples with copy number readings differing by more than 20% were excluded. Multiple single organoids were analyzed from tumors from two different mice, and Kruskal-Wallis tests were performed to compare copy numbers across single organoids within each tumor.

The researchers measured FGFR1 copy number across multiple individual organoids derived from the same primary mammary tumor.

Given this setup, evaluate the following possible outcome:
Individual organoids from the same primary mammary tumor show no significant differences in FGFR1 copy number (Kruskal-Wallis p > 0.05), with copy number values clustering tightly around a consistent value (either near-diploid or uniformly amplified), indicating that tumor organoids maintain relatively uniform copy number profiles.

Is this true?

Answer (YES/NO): NO